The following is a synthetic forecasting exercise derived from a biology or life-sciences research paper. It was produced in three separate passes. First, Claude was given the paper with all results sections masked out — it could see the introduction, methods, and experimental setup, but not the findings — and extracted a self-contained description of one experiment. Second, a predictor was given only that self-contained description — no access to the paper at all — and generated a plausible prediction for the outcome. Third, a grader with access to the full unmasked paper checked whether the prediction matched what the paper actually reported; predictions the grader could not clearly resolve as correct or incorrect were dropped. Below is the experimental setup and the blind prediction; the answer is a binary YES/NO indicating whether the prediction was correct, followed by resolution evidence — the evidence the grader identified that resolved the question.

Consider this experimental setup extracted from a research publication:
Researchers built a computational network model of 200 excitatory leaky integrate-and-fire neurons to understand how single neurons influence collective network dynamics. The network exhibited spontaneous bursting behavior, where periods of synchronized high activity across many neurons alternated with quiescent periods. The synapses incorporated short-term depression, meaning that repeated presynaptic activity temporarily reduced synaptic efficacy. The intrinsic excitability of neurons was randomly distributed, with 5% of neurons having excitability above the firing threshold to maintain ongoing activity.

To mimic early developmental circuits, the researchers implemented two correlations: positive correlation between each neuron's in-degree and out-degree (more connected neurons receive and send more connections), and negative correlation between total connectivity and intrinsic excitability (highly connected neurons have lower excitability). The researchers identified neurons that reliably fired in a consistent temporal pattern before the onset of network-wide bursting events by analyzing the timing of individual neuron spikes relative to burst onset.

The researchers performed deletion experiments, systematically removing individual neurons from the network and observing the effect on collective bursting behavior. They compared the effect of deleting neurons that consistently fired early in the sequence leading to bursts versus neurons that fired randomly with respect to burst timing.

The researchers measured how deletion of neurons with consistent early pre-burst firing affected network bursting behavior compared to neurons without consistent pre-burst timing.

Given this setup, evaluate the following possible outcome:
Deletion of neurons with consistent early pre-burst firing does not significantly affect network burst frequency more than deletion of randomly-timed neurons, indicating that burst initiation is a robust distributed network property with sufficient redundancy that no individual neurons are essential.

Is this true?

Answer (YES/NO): NO